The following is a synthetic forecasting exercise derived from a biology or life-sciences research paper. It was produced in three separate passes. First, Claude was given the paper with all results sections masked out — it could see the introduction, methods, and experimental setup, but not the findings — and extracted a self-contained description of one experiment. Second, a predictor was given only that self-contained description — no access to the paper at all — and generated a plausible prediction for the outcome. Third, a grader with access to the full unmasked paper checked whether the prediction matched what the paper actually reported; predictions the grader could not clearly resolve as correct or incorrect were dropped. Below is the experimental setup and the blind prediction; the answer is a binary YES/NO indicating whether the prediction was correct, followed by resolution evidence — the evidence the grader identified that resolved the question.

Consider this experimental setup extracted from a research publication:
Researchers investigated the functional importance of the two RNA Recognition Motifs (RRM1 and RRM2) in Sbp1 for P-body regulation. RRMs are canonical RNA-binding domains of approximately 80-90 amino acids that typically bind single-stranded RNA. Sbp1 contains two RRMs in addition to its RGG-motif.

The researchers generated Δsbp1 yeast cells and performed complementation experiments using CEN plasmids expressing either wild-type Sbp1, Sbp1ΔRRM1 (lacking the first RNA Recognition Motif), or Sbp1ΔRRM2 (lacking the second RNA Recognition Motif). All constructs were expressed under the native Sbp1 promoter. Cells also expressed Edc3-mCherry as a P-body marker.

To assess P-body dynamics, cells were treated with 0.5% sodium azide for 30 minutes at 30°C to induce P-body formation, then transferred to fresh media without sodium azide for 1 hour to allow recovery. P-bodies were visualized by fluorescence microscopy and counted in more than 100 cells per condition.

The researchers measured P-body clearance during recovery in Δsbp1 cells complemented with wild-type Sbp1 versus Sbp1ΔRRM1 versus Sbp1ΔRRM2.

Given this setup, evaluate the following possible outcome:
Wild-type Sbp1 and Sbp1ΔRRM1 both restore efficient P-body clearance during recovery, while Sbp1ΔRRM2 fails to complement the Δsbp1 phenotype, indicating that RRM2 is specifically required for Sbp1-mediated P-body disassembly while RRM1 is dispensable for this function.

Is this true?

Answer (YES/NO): NO